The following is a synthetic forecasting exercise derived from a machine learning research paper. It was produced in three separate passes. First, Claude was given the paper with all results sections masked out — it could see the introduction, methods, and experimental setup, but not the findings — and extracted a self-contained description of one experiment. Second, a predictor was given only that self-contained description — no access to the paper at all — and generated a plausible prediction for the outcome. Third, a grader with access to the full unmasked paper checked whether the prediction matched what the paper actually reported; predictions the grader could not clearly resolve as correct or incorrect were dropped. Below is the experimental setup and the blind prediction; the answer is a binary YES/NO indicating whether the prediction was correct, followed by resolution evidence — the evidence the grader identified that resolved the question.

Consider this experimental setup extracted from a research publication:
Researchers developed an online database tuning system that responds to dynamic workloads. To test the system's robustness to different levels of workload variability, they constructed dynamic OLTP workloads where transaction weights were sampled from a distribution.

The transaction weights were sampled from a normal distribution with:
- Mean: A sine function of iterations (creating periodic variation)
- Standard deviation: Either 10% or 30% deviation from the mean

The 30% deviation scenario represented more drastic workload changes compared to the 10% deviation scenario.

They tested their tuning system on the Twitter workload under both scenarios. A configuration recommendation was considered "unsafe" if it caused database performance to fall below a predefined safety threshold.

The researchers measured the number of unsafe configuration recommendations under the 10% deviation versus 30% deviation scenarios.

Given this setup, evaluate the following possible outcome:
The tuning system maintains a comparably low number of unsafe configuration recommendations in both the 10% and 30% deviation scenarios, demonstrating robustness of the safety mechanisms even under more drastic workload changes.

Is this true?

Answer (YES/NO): YES